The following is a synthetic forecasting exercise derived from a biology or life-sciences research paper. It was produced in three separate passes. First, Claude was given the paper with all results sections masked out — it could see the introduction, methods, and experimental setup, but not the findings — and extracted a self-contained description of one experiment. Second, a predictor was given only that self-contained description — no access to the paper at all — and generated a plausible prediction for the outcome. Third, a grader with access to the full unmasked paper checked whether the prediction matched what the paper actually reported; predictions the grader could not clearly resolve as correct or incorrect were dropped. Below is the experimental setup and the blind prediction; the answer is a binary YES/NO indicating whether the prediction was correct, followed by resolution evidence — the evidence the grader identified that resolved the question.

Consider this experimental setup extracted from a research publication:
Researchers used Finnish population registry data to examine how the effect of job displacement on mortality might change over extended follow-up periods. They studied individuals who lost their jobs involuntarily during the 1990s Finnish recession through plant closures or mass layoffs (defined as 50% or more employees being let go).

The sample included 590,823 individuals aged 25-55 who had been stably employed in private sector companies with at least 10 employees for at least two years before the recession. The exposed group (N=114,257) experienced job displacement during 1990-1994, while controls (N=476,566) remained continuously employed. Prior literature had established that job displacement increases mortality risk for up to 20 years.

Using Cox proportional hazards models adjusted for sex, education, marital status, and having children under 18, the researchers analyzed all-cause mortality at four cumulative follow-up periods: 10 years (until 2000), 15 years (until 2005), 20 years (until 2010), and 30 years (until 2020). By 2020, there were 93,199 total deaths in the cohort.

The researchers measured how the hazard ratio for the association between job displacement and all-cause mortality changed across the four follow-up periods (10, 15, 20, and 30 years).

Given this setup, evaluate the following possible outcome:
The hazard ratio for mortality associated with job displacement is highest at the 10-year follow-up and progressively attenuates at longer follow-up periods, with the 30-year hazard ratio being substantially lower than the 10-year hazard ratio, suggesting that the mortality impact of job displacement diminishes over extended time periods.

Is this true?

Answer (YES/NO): YES